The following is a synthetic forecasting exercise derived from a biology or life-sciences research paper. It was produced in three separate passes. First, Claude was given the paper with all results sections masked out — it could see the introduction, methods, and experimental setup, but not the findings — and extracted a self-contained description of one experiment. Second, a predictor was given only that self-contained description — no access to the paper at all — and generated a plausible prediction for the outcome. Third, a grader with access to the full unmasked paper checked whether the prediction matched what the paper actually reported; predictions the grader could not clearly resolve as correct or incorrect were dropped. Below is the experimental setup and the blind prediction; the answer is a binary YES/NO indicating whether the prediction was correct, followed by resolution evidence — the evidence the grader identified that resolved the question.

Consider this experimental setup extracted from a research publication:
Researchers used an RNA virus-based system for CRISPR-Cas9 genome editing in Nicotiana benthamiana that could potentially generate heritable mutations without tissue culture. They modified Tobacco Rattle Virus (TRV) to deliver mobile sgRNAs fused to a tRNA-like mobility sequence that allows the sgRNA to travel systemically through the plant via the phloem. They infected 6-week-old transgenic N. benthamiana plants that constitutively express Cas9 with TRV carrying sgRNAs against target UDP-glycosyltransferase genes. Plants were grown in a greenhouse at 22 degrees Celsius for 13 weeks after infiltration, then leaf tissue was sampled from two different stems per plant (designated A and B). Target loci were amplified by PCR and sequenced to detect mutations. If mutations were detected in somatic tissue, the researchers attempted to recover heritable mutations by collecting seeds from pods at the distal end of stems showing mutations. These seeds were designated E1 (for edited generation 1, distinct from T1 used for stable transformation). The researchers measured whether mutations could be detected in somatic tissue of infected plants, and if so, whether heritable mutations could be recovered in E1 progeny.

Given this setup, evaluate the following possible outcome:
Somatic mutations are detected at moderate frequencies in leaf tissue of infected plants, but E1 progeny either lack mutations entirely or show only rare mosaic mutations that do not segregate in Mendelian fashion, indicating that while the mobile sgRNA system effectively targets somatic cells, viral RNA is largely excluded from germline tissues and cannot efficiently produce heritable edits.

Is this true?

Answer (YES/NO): NO